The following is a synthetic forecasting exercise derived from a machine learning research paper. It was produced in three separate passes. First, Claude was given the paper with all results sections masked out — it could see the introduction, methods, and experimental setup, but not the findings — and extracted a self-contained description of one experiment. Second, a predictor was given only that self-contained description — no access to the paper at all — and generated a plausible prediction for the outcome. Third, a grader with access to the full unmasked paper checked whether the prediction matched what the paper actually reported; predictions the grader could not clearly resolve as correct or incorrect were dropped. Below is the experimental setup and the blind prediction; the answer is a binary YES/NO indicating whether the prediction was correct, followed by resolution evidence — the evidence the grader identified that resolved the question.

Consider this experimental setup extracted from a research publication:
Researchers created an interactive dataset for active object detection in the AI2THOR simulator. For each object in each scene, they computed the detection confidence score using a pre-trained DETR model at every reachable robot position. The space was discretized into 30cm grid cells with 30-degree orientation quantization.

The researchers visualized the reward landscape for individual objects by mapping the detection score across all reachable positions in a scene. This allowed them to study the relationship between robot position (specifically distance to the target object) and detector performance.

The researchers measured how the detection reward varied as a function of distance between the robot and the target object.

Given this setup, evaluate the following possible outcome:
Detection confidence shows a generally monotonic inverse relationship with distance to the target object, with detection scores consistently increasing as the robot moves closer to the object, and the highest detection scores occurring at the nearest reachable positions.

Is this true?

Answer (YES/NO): NO